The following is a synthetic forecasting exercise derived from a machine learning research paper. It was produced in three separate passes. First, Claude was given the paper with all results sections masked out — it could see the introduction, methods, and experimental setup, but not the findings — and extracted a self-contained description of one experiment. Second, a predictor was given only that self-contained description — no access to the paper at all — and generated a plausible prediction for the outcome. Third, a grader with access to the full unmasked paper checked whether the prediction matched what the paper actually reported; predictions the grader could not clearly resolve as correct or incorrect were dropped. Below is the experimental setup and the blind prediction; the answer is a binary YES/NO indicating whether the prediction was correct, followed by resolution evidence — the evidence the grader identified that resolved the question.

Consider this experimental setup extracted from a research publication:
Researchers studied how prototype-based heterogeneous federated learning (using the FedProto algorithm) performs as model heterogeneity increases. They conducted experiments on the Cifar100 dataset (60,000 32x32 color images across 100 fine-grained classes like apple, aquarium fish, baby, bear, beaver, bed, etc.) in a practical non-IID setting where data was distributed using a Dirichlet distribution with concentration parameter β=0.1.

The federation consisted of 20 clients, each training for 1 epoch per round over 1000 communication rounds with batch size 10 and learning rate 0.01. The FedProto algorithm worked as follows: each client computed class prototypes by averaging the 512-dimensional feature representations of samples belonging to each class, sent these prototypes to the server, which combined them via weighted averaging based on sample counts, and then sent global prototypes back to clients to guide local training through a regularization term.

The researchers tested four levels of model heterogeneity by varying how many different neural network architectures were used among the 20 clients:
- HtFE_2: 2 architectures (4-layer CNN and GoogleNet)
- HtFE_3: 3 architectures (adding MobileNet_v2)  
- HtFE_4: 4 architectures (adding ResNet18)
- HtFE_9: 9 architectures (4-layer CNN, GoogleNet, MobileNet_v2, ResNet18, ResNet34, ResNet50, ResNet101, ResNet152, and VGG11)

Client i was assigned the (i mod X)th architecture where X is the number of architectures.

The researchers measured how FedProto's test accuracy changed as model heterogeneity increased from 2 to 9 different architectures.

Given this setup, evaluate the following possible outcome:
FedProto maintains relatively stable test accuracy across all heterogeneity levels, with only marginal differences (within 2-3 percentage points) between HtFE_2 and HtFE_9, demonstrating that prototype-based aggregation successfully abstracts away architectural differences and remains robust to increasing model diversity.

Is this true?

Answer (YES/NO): NO